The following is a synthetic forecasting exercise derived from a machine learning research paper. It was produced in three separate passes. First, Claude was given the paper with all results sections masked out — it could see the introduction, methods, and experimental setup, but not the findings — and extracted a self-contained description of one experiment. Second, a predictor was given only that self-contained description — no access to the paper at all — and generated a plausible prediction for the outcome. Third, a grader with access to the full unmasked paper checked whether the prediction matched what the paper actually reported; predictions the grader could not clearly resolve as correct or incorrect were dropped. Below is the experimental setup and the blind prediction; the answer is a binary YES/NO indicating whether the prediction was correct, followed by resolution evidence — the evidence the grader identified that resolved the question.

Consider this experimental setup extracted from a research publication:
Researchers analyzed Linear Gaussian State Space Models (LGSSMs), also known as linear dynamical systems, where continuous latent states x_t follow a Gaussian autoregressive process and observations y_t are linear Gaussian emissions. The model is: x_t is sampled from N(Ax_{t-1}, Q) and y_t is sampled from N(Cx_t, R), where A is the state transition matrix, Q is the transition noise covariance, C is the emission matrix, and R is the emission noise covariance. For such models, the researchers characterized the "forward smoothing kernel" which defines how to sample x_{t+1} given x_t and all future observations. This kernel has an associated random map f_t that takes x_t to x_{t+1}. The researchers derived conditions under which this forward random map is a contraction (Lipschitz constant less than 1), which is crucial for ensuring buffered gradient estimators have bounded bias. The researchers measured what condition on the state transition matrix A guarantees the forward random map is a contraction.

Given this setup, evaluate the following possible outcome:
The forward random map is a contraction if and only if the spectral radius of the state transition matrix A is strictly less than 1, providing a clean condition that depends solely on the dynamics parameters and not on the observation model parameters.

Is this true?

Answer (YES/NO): NO